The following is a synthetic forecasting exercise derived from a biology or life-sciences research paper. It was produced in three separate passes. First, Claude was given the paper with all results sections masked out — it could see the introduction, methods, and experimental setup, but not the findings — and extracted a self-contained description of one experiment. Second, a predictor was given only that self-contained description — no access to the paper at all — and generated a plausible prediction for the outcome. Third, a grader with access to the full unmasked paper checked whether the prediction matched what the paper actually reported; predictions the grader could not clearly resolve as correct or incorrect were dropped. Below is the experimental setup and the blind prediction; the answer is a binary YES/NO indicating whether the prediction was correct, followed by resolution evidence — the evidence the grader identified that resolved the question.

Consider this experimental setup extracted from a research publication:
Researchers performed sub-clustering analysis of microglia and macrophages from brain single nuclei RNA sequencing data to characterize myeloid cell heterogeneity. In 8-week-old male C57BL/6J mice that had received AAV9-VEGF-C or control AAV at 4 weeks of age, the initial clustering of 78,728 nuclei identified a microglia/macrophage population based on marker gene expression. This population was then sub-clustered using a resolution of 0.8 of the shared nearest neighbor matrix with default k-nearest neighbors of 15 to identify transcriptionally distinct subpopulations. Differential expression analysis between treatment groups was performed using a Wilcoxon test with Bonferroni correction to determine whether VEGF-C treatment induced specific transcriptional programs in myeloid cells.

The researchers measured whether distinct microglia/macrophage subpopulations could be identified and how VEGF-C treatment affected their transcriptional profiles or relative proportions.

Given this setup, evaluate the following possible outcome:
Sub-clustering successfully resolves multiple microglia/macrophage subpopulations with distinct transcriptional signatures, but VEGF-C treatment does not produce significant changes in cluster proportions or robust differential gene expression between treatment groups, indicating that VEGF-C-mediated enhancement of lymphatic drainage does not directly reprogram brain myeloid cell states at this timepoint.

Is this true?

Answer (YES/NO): YES